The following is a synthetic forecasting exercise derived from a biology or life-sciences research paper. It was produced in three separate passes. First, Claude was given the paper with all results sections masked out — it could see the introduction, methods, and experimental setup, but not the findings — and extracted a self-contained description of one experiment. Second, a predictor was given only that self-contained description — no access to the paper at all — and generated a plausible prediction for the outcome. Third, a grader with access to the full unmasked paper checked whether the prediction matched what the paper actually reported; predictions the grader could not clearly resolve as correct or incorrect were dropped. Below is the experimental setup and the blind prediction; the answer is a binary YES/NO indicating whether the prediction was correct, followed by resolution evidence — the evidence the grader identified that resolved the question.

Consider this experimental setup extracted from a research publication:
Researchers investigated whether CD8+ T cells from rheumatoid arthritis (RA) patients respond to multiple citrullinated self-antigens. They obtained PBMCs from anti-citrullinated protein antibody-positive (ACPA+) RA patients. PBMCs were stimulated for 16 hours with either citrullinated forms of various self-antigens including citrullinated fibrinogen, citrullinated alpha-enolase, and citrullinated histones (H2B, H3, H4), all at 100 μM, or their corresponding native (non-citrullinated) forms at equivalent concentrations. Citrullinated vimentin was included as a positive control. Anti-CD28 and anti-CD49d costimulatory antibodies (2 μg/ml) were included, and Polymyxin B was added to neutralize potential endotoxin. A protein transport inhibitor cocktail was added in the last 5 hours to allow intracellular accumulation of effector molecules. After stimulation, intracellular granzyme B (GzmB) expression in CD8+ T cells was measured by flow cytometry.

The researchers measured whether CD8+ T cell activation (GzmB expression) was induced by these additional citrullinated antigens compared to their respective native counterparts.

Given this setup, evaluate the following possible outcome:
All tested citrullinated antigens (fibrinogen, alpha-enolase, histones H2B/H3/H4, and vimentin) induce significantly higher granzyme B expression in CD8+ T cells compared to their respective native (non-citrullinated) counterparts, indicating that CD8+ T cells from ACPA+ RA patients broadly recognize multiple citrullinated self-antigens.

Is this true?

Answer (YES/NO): NO